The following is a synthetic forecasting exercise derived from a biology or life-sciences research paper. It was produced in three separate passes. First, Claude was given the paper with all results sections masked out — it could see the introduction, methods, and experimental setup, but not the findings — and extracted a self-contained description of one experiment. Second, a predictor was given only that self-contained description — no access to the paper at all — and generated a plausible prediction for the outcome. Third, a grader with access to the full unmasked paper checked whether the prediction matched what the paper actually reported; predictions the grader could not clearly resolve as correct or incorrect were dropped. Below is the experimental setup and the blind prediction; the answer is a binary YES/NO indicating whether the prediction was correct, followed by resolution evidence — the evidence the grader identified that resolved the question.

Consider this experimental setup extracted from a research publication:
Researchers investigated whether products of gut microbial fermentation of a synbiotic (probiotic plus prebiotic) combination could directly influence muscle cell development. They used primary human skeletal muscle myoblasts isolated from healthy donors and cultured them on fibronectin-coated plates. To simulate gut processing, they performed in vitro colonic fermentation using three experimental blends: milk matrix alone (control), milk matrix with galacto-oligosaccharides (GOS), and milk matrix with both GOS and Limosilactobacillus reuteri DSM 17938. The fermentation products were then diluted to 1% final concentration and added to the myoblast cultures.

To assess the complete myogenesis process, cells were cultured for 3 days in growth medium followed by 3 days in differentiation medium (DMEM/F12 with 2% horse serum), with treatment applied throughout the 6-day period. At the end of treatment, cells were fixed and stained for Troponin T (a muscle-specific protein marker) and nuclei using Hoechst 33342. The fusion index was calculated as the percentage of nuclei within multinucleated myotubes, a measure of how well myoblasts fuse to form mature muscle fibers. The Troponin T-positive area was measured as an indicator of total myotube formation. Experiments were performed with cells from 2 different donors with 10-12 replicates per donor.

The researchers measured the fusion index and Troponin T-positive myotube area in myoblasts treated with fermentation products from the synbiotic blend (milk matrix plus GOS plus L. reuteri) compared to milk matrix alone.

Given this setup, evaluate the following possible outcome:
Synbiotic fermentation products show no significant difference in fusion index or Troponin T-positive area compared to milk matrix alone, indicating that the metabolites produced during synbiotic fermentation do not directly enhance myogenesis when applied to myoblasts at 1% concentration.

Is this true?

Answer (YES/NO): NO